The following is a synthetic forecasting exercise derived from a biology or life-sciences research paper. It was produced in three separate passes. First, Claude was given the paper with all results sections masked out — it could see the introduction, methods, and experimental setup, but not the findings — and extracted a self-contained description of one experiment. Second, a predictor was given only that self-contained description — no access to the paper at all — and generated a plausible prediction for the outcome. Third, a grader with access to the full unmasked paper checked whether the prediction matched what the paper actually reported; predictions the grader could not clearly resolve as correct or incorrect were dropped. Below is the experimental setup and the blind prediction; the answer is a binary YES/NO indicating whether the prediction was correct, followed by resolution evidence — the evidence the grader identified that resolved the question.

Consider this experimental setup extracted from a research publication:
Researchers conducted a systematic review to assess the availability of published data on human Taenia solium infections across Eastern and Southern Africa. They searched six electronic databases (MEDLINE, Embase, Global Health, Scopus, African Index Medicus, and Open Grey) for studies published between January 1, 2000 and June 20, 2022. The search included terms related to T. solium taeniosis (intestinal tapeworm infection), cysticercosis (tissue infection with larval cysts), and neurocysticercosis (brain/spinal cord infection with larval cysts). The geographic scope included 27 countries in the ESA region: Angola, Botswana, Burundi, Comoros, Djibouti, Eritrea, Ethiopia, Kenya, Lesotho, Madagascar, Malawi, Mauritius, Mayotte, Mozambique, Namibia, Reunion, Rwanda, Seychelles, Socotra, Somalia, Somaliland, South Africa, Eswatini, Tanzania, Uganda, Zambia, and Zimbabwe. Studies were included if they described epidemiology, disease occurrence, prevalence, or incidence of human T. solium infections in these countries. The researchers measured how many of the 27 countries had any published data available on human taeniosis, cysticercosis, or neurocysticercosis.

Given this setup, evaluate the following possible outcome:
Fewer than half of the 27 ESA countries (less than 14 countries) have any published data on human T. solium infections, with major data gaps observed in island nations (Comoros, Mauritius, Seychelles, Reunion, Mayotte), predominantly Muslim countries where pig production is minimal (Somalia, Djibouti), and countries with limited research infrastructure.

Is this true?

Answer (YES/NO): NO